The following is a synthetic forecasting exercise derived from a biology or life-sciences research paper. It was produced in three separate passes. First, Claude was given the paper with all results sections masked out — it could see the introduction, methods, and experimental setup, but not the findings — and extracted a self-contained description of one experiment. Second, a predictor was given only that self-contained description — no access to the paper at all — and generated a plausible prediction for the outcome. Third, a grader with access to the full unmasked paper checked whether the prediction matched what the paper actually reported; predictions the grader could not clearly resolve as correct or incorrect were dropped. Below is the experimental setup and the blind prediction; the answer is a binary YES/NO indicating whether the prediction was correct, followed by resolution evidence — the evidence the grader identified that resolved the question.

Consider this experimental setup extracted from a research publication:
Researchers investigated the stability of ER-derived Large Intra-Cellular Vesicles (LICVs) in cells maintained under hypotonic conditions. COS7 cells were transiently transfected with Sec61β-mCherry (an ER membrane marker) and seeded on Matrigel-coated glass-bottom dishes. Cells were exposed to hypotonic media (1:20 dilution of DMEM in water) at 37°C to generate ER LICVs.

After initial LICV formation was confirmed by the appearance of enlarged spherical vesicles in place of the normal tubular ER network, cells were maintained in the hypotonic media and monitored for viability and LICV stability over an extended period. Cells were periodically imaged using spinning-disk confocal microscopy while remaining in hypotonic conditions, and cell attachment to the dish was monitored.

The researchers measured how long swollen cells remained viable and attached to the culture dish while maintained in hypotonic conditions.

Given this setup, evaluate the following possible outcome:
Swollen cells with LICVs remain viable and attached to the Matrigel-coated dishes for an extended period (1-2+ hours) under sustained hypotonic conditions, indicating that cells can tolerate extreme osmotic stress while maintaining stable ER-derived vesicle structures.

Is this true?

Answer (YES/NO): YES